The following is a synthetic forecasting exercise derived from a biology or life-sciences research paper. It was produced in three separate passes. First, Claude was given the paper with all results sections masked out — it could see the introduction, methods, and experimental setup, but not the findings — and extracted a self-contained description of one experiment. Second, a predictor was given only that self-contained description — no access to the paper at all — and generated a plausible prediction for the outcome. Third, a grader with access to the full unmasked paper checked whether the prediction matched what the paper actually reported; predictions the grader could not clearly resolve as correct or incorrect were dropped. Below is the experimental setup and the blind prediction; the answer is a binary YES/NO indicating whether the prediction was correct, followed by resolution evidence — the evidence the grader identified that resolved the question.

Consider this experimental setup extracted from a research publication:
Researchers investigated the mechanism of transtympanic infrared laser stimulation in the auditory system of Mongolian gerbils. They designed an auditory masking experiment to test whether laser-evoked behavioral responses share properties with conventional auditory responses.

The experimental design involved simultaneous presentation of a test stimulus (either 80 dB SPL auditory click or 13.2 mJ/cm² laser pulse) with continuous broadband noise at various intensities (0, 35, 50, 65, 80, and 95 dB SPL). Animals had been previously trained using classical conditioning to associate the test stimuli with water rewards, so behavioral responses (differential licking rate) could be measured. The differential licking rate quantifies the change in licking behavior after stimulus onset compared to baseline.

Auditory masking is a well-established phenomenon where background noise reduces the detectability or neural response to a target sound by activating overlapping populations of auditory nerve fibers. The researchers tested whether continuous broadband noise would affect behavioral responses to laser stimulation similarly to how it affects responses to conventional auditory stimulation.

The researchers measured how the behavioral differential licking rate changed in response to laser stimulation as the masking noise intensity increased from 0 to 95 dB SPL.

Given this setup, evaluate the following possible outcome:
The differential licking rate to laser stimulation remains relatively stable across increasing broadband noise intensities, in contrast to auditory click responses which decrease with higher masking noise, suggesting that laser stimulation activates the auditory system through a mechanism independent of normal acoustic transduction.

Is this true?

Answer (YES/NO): NO